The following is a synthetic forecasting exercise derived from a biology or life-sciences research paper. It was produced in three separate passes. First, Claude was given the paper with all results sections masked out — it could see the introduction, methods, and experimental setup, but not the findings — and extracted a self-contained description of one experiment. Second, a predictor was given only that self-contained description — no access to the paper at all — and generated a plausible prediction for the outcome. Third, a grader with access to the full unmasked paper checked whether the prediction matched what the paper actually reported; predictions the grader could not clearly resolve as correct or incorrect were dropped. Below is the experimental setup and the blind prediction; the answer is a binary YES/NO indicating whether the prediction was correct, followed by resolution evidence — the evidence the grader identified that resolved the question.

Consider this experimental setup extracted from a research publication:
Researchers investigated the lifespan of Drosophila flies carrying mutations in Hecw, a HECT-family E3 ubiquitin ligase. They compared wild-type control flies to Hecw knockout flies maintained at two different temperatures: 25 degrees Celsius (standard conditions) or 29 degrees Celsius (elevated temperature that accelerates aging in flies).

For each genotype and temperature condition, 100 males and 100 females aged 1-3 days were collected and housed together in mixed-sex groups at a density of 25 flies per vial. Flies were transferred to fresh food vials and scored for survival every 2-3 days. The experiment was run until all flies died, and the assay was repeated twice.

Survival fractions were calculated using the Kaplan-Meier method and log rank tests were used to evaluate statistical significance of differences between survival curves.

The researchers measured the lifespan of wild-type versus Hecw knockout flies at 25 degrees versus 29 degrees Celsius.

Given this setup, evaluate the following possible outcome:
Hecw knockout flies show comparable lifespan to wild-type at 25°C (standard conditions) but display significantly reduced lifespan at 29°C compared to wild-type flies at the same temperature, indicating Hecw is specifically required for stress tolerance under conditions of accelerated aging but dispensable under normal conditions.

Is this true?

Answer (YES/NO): NO